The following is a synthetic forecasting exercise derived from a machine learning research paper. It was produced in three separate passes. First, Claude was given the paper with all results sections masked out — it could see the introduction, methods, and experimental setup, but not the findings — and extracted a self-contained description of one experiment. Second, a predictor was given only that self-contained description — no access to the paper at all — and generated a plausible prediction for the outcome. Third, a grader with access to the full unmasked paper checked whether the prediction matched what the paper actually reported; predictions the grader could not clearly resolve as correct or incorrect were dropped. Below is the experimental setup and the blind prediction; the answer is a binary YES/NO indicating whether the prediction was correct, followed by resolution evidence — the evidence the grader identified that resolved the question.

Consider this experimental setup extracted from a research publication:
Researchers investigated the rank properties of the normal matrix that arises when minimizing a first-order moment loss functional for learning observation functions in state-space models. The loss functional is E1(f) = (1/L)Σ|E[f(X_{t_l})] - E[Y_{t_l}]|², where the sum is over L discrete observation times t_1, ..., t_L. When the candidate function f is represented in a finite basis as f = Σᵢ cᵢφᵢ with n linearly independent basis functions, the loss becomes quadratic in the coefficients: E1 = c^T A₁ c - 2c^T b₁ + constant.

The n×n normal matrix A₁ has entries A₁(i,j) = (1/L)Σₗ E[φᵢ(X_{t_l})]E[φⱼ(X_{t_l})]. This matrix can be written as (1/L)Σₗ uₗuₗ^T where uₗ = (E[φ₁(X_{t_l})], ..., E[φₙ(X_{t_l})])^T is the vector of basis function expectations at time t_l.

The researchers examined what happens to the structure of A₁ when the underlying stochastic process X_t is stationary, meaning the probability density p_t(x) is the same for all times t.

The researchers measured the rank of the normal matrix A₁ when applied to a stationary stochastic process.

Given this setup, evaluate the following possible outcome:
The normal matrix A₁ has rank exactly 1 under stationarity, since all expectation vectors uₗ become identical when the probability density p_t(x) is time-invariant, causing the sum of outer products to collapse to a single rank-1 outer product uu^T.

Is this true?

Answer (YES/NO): YES